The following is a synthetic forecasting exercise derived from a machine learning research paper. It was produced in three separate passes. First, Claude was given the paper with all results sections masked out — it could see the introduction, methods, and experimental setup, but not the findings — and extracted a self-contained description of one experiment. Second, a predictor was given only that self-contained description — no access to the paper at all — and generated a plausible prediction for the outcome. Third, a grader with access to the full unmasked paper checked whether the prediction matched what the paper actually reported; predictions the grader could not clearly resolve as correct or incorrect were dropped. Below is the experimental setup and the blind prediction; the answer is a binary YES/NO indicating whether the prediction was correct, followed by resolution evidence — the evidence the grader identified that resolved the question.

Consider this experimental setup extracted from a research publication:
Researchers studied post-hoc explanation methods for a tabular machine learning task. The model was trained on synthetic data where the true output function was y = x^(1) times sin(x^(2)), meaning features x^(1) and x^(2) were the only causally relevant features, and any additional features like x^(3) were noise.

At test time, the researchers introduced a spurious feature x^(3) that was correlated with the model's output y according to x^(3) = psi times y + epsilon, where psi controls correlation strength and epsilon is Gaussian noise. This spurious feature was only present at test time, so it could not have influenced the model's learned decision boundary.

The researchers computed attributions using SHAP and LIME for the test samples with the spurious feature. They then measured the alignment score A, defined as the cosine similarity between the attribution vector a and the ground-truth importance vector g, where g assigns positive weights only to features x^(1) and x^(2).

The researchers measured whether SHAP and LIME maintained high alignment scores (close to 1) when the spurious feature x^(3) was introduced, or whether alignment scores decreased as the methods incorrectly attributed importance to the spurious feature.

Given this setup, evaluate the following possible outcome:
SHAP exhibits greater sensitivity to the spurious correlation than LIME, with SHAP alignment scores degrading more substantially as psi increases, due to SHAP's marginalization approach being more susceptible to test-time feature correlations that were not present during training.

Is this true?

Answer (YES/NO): NO